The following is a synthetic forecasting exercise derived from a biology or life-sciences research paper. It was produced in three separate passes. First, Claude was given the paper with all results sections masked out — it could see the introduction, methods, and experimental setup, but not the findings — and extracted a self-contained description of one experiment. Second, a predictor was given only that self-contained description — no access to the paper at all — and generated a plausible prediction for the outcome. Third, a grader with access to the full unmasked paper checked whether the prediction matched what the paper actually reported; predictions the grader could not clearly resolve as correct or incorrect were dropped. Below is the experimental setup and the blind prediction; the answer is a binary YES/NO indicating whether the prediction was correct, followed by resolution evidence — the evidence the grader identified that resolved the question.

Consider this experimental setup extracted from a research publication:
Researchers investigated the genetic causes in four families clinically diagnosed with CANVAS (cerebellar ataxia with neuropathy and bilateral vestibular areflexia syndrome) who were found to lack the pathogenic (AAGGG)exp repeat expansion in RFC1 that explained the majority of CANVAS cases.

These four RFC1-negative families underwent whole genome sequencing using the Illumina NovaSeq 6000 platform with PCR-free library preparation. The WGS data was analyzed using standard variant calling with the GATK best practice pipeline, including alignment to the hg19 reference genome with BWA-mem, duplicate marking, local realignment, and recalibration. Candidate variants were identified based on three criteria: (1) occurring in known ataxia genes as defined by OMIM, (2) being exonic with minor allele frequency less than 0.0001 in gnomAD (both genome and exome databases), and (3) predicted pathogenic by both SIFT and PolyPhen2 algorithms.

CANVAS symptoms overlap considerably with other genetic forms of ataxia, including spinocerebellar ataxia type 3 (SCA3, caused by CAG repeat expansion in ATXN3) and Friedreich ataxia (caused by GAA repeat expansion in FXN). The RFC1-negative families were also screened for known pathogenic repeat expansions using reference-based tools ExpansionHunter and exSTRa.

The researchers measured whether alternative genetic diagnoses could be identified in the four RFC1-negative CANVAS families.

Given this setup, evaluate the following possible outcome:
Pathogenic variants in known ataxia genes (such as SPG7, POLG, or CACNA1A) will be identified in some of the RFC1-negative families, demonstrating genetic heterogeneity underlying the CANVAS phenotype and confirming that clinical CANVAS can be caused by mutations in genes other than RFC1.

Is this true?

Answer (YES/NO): NO